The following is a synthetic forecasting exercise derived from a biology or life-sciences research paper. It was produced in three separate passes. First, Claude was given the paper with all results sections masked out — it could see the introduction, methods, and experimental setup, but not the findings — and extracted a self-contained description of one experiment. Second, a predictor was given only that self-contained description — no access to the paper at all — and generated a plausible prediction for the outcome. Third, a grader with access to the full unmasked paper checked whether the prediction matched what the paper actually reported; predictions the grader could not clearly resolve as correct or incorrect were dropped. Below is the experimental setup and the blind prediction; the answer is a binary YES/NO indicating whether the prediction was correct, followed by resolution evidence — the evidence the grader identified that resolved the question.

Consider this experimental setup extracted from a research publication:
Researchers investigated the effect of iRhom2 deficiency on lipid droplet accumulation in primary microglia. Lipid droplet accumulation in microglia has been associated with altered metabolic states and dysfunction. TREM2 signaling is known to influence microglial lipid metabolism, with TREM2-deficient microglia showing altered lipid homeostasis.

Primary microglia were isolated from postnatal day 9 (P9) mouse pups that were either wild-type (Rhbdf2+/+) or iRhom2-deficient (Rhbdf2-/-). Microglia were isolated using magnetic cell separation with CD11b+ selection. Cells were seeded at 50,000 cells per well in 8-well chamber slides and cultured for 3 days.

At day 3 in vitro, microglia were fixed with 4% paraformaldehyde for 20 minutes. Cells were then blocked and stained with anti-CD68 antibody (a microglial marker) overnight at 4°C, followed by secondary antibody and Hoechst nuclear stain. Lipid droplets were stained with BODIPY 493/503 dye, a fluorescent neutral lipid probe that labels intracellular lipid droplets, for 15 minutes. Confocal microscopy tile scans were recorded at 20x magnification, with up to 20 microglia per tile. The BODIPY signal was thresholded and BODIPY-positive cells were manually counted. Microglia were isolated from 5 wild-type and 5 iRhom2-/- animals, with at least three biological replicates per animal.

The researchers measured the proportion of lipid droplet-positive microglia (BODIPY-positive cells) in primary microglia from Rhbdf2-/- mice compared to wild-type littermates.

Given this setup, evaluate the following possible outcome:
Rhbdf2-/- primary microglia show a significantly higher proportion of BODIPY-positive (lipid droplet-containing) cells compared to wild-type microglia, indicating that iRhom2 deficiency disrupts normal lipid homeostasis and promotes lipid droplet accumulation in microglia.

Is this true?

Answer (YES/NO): YES